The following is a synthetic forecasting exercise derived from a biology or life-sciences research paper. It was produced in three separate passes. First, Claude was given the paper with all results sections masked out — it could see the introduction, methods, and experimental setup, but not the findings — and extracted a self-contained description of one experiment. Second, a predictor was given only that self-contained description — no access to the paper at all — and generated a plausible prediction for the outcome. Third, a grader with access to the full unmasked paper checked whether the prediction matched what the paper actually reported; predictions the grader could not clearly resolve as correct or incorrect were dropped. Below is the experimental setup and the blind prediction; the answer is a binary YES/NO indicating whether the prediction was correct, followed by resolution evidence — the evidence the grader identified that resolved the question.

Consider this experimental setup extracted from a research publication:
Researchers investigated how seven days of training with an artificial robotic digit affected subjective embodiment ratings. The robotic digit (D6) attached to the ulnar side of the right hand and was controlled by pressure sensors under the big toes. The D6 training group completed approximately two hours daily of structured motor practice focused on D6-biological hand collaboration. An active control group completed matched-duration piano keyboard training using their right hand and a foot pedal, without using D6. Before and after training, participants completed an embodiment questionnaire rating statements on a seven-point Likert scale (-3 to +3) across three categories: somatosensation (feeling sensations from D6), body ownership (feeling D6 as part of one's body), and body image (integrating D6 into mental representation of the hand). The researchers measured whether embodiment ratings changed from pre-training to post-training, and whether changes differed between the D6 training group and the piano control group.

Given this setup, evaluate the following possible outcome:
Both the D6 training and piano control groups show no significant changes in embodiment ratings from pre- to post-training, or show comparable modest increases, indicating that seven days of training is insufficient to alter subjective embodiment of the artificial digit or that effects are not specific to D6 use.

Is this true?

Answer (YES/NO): NO